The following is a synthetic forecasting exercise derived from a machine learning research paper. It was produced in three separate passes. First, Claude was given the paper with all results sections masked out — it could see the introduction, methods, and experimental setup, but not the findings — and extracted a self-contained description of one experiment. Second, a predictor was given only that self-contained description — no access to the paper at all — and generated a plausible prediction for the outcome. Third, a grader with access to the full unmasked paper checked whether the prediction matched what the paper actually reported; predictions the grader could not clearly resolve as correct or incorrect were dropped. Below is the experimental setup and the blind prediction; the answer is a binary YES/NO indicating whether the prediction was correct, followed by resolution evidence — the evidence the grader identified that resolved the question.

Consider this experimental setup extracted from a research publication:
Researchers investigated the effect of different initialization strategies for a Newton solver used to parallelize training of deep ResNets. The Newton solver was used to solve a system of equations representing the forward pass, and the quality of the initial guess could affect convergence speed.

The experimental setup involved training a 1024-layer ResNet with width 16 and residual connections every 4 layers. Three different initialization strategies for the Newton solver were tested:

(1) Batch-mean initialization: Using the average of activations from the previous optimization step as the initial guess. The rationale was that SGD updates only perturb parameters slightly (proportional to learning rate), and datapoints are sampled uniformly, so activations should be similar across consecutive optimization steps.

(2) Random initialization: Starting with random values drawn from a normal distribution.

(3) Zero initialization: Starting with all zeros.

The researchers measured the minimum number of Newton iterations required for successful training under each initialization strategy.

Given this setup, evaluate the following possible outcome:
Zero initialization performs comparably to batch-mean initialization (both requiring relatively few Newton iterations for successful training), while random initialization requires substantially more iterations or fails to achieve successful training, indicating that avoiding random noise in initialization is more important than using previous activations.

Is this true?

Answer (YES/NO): NO